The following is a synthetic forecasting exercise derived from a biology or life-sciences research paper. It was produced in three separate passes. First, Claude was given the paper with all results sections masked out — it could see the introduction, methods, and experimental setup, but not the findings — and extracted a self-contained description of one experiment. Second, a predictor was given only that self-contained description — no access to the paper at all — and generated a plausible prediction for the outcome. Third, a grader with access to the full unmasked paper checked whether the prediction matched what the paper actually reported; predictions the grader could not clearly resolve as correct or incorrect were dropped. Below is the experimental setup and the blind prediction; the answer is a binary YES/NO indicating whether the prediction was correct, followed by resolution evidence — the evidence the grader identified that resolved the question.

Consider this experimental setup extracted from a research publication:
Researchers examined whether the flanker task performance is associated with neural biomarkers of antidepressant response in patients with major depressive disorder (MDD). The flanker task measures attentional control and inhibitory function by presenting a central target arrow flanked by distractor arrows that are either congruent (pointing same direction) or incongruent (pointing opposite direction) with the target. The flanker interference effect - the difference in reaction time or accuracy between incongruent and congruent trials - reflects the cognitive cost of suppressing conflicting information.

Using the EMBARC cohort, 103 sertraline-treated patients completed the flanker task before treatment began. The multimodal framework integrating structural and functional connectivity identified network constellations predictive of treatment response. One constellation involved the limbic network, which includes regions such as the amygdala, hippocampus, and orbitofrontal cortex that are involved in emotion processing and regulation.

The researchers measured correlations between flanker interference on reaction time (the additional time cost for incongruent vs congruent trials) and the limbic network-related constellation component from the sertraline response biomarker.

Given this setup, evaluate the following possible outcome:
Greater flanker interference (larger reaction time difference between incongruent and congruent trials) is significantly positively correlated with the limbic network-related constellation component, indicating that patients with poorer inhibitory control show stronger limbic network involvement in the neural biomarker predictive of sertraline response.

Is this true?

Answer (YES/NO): NO